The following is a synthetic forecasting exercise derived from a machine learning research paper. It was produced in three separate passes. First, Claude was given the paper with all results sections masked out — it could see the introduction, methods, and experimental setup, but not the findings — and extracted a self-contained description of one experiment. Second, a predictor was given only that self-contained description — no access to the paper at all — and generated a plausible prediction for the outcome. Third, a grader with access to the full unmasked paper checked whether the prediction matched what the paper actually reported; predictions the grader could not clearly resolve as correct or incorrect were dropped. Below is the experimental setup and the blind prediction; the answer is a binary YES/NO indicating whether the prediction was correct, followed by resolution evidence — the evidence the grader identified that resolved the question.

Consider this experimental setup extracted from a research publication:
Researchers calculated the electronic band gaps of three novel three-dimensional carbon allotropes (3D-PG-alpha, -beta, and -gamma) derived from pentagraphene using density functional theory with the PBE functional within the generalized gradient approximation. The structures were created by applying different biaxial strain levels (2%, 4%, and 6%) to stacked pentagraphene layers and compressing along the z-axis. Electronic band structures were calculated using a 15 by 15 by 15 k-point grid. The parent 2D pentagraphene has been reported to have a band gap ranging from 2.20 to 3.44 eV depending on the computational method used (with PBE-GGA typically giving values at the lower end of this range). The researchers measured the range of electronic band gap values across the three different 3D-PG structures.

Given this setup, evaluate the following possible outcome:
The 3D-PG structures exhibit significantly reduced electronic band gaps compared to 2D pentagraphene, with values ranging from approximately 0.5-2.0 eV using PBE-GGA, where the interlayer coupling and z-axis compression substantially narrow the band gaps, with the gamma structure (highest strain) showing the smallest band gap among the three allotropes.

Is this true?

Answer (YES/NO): NO